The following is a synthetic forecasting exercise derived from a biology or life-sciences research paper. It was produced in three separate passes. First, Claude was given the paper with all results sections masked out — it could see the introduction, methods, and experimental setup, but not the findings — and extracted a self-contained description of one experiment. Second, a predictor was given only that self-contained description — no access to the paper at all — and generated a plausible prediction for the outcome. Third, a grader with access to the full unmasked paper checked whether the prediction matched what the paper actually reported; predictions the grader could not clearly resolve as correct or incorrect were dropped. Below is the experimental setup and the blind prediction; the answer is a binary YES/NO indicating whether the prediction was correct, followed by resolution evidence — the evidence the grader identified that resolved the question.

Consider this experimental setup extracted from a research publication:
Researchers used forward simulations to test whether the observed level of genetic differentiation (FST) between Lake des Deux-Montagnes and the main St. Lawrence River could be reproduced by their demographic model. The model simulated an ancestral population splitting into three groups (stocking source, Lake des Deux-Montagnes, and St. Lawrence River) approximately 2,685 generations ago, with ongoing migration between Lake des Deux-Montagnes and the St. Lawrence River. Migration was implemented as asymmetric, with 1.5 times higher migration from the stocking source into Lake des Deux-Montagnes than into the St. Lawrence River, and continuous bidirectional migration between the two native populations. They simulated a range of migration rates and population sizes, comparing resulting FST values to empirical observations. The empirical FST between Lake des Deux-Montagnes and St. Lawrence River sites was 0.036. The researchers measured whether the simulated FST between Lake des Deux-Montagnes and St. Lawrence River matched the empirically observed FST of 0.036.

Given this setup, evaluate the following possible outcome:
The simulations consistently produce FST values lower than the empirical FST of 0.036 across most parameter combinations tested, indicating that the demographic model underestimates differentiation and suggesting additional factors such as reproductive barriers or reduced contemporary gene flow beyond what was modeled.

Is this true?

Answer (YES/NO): YES